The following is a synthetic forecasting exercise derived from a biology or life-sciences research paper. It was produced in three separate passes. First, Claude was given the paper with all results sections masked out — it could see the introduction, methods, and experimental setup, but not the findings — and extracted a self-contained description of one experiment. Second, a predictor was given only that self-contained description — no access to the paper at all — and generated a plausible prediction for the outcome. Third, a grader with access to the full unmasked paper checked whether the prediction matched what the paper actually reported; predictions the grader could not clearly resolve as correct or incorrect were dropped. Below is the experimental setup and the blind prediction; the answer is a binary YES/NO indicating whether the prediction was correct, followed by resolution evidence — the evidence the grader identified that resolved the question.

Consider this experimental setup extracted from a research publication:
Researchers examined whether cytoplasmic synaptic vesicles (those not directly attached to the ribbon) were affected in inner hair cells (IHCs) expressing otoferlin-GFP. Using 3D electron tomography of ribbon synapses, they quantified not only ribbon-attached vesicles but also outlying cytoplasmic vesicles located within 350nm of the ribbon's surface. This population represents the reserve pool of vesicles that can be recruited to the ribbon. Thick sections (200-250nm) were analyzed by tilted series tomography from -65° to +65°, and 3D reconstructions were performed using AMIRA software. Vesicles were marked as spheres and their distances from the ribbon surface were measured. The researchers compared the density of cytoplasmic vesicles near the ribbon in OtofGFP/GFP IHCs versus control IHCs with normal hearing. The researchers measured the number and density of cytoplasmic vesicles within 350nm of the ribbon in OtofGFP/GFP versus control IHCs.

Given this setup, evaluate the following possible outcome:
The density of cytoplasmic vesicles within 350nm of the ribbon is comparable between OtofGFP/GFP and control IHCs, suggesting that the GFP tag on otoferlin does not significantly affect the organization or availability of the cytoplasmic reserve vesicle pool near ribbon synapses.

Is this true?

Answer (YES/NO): YES